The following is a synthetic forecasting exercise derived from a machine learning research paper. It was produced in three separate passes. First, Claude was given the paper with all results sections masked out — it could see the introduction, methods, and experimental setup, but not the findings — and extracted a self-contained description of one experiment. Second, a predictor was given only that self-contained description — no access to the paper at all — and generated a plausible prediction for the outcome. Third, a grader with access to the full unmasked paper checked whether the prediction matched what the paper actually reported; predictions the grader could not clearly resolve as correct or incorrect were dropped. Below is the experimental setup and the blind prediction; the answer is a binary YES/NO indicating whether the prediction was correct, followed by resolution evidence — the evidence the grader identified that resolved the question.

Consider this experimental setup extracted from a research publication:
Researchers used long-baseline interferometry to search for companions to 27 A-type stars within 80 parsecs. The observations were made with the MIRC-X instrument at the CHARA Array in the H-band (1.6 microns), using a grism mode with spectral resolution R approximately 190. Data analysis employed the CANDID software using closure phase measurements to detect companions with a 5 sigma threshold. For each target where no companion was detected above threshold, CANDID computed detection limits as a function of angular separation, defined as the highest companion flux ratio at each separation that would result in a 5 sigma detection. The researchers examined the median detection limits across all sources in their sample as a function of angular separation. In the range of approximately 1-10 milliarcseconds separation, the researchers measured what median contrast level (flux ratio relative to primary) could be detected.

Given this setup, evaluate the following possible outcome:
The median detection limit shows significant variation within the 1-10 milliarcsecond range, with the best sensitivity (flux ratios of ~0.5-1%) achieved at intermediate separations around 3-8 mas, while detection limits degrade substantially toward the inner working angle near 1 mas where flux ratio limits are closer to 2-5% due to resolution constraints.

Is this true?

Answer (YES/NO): NO